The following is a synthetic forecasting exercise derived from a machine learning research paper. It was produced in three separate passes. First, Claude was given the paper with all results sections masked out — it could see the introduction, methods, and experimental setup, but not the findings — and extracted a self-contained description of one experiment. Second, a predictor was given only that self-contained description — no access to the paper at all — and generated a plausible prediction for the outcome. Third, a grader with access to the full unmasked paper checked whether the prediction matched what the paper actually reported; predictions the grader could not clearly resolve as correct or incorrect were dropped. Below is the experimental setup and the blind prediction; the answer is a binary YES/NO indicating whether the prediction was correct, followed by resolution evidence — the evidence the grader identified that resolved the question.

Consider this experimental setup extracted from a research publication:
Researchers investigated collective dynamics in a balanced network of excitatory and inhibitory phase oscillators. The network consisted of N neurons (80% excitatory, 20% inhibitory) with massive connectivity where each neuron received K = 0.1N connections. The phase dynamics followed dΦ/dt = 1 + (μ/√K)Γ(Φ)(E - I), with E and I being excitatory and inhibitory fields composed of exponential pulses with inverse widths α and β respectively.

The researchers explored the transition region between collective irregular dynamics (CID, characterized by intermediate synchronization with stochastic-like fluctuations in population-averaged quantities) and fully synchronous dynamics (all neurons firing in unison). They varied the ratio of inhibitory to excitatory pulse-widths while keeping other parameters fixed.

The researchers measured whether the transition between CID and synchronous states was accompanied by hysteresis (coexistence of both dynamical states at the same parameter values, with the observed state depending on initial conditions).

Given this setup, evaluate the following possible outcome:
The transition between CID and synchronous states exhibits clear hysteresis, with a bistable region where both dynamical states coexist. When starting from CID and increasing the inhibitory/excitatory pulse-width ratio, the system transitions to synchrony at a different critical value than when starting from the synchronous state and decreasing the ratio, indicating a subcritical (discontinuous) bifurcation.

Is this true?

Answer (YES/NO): YES